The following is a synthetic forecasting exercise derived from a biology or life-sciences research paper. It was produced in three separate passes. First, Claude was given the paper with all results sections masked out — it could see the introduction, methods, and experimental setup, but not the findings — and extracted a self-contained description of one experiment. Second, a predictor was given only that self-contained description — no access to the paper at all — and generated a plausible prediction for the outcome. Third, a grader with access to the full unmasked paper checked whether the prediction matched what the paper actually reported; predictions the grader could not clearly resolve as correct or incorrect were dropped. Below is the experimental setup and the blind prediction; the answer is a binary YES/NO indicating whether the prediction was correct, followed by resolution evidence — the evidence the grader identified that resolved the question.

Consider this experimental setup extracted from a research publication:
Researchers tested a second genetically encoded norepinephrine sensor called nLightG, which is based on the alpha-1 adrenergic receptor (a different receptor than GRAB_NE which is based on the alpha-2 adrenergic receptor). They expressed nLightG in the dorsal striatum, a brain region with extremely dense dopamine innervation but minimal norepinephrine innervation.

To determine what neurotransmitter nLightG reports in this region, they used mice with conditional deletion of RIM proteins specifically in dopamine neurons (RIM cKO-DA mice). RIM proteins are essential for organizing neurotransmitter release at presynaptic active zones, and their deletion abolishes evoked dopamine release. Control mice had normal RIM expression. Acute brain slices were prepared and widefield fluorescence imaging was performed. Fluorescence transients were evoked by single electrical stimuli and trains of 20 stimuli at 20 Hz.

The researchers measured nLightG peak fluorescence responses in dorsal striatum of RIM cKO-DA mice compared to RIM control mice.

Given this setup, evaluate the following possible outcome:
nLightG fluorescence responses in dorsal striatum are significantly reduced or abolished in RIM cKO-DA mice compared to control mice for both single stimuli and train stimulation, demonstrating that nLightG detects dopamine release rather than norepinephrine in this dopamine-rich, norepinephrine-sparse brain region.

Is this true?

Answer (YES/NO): YES